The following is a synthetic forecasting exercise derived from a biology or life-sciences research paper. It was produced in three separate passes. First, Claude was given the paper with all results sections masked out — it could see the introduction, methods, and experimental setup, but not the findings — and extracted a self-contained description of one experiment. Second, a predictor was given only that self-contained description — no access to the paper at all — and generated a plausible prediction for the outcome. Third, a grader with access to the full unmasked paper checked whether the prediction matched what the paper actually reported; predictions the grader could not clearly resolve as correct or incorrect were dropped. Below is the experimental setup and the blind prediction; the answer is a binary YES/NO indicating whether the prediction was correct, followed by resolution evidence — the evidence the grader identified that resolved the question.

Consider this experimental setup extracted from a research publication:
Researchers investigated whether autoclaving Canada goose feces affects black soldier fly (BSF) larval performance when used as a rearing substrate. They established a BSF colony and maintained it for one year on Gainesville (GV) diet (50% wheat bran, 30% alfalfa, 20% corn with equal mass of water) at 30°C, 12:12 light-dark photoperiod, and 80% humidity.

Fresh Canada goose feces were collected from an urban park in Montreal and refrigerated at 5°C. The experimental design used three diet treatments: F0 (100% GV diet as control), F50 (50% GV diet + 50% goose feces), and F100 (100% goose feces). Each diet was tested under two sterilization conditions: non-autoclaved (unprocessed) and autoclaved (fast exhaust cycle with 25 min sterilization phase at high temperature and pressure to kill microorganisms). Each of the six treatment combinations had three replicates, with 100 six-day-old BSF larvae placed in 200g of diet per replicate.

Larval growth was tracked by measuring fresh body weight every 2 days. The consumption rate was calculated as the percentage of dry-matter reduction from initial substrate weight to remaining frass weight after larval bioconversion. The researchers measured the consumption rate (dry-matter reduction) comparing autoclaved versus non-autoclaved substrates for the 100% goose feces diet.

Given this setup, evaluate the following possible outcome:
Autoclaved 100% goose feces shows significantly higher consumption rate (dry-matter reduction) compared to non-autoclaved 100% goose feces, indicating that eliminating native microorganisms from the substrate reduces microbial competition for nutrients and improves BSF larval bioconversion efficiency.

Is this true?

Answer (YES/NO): NO